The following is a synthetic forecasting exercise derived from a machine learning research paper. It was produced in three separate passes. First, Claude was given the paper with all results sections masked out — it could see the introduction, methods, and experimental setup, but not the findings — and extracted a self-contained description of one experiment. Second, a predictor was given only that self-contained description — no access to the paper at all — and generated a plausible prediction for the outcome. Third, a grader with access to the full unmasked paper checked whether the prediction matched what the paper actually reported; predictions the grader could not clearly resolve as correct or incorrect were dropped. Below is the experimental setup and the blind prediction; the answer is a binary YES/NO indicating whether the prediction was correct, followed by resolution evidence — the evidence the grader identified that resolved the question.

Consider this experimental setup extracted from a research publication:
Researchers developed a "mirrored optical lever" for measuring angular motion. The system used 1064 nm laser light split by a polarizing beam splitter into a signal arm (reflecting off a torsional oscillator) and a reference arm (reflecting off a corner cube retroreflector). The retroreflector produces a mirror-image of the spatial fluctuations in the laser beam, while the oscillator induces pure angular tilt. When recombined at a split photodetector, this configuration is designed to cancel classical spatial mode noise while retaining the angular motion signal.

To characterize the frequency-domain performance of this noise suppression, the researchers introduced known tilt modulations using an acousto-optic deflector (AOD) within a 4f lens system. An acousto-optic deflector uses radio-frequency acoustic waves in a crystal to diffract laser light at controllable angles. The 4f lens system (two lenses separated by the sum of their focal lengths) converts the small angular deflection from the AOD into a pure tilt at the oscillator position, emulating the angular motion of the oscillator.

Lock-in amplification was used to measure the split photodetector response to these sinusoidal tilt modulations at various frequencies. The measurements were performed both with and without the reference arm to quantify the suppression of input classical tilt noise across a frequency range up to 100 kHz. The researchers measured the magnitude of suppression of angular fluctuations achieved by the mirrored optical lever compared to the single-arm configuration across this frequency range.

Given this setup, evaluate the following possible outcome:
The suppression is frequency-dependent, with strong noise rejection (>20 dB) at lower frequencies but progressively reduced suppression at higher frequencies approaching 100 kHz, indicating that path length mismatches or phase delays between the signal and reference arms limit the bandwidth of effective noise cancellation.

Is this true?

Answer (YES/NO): NO